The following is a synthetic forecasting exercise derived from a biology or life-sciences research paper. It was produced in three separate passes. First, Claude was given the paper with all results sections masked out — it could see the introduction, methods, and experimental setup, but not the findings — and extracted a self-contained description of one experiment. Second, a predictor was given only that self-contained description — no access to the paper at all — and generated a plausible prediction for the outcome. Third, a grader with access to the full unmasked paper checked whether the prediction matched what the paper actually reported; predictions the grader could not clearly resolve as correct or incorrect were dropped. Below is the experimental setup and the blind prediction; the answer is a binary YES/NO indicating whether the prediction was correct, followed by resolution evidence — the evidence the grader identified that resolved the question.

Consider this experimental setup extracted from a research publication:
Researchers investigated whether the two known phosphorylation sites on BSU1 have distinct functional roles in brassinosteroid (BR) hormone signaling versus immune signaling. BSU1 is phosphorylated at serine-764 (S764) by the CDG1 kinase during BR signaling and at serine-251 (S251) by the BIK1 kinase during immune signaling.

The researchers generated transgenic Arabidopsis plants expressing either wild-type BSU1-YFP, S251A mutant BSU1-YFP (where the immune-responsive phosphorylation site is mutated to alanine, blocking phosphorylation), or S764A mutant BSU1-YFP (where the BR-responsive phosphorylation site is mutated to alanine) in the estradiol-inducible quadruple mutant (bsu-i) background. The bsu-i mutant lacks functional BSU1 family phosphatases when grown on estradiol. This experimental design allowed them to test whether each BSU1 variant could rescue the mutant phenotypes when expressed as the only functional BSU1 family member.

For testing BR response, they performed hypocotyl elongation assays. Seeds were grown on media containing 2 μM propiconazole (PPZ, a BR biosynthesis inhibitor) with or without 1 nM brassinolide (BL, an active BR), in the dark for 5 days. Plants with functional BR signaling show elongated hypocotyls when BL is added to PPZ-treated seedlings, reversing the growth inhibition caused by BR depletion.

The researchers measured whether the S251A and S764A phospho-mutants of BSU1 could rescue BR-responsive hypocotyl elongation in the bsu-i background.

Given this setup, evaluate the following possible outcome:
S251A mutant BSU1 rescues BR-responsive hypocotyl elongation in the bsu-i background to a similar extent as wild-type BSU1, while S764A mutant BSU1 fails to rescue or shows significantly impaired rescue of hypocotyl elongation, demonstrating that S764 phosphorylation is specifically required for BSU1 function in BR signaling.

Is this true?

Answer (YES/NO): NO